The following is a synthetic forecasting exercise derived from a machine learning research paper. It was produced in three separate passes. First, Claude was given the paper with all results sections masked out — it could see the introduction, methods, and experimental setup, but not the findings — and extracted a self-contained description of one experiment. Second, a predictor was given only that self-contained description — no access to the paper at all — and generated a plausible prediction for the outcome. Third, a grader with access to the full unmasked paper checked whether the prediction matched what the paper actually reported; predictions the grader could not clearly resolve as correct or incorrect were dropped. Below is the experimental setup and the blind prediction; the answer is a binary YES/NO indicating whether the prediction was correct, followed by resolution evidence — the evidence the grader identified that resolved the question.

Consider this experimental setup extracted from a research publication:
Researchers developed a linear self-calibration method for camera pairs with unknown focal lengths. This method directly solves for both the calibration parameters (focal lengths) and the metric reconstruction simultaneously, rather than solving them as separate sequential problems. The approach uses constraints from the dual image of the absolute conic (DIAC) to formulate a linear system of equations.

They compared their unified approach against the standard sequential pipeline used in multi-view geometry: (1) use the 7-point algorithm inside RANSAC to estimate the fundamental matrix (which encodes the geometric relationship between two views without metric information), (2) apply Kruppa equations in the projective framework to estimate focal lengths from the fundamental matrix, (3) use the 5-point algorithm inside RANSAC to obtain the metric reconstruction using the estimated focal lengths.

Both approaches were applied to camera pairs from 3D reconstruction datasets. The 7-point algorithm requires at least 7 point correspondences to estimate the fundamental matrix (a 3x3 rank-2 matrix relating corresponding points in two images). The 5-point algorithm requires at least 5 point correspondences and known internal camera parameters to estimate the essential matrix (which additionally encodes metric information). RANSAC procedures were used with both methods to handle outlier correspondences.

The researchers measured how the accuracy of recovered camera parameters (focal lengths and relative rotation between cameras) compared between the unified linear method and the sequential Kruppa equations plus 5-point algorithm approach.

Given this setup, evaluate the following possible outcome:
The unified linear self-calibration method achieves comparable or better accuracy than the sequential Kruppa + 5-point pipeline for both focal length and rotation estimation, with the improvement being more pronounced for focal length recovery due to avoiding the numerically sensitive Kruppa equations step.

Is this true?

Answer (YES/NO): NO